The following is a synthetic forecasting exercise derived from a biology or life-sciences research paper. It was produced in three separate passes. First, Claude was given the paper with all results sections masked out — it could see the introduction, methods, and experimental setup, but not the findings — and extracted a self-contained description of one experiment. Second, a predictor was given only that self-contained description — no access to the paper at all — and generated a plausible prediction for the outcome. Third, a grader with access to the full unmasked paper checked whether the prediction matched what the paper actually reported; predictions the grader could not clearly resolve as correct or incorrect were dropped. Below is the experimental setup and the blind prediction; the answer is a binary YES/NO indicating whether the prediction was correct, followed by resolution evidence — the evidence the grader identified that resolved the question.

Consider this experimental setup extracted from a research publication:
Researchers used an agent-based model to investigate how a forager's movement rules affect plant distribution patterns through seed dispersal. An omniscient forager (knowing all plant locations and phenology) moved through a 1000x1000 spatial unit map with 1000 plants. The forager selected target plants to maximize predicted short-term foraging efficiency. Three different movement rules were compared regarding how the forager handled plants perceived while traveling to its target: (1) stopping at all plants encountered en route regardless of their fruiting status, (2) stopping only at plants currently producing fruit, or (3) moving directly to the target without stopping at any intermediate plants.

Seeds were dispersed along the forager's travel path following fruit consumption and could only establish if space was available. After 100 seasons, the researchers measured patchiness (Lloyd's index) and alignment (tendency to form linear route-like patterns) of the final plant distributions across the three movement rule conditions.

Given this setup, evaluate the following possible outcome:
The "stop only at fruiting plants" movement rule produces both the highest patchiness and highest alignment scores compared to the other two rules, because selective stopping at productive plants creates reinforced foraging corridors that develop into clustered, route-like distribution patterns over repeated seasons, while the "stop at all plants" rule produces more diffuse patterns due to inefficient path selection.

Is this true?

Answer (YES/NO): NO